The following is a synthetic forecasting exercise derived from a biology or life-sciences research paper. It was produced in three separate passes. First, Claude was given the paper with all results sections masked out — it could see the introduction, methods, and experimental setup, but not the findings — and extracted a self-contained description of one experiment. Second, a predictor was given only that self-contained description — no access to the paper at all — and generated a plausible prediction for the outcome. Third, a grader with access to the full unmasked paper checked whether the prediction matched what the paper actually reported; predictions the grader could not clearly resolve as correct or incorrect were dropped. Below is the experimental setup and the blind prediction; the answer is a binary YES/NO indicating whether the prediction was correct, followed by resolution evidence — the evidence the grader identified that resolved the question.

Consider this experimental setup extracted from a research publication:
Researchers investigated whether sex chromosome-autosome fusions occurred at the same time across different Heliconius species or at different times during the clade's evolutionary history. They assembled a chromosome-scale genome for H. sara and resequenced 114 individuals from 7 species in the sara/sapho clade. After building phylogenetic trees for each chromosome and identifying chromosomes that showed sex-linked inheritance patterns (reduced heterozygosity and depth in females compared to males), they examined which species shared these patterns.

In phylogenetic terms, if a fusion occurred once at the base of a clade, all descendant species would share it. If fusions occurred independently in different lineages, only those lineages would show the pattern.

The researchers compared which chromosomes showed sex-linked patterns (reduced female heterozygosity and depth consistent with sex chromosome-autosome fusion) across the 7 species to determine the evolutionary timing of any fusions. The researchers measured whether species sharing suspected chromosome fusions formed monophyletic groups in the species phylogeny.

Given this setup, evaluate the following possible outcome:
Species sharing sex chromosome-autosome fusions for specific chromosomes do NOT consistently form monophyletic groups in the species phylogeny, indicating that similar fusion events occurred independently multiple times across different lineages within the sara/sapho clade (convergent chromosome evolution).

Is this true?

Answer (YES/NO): NO